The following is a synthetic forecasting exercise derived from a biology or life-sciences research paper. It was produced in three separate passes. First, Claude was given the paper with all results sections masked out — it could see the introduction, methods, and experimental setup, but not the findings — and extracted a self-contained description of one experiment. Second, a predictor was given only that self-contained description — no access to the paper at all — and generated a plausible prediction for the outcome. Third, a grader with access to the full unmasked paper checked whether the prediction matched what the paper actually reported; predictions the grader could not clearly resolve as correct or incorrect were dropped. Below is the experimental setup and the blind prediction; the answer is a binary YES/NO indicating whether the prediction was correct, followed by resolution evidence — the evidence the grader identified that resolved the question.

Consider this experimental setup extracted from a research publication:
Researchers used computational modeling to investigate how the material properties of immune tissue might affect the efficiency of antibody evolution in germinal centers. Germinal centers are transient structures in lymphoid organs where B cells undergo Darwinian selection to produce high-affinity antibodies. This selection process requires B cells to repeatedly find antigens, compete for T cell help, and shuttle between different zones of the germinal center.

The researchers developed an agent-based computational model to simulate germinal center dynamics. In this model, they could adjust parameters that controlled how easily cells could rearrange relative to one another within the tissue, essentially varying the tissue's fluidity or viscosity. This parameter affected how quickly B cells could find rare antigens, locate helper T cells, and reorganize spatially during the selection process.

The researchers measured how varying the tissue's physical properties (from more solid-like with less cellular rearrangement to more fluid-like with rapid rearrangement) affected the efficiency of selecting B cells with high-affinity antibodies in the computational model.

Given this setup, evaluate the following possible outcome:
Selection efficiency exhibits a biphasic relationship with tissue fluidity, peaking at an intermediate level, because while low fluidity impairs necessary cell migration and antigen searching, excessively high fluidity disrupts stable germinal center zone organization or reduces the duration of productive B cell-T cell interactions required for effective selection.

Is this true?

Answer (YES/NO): YES